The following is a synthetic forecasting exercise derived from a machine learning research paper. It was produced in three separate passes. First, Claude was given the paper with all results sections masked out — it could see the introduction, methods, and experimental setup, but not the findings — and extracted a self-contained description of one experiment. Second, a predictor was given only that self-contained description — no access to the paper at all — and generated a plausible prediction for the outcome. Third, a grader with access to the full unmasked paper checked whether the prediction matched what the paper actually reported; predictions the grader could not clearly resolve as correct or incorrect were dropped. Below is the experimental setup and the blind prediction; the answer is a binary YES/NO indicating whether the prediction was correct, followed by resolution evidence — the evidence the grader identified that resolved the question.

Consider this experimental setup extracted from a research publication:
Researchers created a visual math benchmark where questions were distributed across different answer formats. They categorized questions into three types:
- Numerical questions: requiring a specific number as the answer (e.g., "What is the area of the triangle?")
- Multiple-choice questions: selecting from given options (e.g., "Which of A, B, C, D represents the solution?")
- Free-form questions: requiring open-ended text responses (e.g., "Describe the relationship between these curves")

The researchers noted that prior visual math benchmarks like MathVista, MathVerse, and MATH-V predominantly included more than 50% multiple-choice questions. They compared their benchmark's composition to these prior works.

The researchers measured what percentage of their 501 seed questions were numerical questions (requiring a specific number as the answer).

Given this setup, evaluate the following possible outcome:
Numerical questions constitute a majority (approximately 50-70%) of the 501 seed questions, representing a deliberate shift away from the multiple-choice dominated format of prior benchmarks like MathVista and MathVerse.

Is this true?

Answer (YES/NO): YES